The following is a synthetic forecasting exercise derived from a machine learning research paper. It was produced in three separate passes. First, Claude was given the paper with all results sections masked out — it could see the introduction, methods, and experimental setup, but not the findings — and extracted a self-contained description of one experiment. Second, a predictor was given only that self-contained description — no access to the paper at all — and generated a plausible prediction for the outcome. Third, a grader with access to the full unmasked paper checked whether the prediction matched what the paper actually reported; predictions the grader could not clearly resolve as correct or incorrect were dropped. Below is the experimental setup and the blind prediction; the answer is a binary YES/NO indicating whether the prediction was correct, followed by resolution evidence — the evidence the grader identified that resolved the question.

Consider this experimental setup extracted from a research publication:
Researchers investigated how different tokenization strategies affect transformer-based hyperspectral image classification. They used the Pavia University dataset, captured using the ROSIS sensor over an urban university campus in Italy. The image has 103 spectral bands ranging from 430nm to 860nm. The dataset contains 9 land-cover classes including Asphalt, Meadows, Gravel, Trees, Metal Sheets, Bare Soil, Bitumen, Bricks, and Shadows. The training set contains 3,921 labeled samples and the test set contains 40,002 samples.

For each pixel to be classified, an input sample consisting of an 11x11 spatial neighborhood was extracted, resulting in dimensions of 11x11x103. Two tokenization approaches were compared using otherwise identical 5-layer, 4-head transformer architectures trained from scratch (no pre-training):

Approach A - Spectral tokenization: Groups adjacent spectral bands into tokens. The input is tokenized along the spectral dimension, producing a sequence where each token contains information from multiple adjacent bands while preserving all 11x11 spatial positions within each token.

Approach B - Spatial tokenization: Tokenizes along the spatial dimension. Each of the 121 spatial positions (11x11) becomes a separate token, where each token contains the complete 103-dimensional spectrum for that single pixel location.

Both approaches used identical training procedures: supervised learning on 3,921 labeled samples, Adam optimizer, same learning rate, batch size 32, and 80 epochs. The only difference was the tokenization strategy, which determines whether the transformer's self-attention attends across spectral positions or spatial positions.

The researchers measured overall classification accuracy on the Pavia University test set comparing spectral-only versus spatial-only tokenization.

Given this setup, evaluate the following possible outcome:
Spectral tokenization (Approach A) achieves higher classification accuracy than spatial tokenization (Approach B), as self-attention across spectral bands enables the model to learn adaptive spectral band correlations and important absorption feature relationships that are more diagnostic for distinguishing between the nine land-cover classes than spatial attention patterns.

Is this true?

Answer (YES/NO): NO